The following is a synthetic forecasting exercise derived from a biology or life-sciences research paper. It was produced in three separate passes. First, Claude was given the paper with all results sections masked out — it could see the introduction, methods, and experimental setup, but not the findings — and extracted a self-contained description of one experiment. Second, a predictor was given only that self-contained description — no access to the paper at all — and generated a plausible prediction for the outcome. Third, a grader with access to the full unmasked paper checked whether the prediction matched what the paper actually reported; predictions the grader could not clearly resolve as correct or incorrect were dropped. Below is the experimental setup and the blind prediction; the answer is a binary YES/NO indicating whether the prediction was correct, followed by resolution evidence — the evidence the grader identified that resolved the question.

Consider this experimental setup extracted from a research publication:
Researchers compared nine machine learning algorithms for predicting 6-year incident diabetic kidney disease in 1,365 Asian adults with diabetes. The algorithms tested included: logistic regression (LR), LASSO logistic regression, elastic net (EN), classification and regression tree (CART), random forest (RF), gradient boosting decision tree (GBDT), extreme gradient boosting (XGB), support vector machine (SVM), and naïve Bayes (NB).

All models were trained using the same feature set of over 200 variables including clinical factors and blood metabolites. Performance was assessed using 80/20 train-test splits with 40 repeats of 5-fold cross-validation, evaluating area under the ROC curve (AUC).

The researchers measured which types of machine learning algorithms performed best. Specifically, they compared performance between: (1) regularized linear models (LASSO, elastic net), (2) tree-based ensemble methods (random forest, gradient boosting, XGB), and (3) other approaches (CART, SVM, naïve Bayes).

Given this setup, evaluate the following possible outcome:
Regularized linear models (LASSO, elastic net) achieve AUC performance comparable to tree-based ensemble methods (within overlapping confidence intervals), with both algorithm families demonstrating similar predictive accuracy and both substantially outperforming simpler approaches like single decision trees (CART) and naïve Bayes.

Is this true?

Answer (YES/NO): NO